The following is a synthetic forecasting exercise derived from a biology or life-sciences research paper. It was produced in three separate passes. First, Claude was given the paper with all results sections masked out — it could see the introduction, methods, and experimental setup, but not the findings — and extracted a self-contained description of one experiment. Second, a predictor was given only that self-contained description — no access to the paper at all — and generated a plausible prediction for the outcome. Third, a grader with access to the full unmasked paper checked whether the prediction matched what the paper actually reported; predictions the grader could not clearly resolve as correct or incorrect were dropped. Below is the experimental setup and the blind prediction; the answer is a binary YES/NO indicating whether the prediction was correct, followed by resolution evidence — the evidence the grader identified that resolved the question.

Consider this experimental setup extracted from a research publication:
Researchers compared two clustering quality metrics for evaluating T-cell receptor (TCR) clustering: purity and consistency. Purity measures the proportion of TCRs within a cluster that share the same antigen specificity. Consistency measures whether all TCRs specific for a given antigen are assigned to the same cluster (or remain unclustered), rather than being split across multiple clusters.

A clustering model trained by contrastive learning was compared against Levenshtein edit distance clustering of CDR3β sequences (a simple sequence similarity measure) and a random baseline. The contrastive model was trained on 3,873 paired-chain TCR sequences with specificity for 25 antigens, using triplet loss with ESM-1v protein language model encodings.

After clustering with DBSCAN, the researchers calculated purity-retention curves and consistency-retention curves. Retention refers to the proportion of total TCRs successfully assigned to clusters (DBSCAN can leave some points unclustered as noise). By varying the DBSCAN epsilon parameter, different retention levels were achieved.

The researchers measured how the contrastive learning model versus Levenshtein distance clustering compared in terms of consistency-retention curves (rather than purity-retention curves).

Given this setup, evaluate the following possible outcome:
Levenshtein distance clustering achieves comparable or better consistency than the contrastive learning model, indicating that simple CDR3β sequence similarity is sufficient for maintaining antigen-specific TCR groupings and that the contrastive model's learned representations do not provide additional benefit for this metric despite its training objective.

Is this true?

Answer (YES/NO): NO